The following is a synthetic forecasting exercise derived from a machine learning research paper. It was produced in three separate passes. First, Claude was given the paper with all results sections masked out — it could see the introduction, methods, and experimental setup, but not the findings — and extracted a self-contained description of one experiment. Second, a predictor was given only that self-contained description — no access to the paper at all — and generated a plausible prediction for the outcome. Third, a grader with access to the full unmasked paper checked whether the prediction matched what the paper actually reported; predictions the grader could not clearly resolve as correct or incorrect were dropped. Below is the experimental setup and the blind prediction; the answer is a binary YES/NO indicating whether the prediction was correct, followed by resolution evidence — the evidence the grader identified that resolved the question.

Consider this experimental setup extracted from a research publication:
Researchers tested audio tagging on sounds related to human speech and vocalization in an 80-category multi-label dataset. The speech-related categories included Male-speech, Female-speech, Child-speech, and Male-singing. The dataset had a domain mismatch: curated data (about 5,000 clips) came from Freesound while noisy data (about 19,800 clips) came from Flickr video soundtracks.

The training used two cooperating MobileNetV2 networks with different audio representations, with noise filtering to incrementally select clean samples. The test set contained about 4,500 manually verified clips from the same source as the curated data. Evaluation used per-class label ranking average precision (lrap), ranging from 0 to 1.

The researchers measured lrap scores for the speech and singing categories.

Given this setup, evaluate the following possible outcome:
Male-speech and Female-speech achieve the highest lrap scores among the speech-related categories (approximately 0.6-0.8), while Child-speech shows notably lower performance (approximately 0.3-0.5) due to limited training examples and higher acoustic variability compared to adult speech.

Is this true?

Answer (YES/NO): NO